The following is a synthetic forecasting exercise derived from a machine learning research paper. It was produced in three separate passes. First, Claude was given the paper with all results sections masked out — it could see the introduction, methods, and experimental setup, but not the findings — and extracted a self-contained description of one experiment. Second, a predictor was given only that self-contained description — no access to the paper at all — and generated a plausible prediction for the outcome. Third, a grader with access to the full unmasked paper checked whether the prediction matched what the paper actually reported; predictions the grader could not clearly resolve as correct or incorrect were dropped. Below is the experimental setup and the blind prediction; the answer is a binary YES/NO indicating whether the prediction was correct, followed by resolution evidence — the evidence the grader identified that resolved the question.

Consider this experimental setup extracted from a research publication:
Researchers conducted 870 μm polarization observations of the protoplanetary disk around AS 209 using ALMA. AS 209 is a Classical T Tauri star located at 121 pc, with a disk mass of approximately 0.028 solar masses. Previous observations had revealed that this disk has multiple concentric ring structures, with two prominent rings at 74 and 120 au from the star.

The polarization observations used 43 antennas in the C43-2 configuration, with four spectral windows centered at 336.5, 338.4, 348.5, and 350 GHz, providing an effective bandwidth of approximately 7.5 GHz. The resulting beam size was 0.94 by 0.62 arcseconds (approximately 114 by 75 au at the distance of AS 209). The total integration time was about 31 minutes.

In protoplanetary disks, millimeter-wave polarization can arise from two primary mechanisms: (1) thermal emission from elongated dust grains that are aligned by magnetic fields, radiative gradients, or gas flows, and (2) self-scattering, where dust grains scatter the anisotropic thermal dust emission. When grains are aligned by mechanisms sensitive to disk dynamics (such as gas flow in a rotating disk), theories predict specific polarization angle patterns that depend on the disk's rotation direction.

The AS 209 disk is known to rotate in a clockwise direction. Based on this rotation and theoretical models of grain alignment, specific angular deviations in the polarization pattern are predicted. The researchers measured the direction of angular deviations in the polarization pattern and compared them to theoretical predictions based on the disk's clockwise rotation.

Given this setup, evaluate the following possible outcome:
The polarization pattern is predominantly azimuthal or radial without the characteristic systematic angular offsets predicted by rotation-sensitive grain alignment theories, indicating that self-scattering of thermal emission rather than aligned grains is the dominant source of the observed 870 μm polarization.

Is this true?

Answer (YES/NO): NO